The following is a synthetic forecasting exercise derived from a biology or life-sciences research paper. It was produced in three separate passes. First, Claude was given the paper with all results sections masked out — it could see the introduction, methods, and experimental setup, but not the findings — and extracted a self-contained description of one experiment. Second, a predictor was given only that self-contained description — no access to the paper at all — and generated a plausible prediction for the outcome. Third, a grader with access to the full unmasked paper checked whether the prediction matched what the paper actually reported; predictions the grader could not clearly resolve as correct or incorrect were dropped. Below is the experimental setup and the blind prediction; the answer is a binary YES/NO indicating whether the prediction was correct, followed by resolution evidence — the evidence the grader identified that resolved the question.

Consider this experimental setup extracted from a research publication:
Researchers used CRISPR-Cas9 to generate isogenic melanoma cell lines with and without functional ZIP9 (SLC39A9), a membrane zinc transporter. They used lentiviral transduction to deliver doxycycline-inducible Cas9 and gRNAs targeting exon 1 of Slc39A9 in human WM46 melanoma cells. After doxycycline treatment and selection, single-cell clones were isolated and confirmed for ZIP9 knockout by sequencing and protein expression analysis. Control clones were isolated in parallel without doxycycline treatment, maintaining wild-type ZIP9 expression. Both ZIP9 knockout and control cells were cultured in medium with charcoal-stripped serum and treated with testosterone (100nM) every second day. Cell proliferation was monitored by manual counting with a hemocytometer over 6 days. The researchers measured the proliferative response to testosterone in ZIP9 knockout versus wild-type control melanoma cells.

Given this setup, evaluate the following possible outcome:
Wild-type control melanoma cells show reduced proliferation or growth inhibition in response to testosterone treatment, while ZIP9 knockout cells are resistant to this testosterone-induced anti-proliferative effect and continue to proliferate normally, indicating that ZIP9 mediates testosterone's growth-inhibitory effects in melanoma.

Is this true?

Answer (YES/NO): NO